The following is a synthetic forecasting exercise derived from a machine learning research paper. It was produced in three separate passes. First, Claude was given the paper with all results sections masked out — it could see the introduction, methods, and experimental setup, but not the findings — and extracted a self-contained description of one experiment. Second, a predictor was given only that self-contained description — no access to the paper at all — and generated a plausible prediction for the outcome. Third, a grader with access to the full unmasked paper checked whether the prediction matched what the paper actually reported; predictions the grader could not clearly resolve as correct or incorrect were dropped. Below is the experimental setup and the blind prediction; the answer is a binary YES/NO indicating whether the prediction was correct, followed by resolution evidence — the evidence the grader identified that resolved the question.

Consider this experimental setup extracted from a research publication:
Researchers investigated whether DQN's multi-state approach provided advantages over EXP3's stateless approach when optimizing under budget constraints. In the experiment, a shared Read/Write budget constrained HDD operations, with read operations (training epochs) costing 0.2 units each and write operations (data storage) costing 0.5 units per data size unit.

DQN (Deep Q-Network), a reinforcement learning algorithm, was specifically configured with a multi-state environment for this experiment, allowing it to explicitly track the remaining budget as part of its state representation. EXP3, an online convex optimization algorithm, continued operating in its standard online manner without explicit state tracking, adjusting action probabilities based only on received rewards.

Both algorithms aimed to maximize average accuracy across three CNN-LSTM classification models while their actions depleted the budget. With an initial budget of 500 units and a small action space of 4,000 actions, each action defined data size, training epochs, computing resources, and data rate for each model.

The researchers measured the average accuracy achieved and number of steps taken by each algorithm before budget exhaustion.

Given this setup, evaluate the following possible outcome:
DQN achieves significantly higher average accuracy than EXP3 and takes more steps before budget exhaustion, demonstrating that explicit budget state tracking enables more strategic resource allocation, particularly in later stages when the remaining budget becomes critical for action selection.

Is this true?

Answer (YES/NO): NO